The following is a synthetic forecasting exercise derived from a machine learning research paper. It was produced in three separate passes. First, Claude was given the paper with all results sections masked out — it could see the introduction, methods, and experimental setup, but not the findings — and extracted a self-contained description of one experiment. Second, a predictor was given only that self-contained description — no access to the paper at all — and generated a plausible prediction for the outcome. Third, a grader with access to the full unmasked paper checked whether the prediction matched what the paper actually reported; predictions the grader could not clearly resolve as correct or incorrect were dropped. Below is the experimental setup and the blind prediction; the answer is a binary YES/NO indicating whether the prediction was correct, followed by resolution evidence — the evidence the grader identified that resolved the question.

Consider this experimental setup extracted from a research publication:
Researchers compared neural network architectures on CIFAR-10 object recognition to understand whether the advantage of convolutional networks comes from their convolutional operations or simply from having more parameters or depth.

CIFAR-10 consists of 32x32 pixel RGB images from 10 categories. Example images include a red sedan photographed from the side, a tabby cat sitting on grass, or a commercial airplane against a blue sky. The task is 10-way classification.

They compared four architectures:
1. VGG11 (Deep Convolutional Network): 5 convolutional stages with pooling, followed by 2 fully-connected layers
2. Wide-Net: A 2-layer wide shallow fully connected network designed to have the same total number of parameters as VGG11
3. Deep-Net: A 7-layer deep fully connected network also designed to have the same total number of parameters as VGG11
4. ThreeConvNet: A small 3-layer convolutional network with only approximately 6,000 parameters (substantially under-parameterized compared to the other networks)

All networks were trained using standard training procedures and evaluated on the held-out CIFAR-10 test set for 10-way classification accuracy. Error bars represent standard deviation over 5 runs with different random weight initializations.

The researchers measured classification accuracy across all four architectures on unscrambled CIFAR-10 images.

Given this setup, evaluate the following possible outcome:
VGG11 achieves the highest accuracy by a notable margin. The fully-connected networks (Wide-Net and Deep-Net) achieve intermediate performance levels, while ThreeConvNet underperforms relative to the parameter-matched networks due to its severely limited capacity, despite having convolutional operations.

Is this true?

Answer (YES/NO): NO